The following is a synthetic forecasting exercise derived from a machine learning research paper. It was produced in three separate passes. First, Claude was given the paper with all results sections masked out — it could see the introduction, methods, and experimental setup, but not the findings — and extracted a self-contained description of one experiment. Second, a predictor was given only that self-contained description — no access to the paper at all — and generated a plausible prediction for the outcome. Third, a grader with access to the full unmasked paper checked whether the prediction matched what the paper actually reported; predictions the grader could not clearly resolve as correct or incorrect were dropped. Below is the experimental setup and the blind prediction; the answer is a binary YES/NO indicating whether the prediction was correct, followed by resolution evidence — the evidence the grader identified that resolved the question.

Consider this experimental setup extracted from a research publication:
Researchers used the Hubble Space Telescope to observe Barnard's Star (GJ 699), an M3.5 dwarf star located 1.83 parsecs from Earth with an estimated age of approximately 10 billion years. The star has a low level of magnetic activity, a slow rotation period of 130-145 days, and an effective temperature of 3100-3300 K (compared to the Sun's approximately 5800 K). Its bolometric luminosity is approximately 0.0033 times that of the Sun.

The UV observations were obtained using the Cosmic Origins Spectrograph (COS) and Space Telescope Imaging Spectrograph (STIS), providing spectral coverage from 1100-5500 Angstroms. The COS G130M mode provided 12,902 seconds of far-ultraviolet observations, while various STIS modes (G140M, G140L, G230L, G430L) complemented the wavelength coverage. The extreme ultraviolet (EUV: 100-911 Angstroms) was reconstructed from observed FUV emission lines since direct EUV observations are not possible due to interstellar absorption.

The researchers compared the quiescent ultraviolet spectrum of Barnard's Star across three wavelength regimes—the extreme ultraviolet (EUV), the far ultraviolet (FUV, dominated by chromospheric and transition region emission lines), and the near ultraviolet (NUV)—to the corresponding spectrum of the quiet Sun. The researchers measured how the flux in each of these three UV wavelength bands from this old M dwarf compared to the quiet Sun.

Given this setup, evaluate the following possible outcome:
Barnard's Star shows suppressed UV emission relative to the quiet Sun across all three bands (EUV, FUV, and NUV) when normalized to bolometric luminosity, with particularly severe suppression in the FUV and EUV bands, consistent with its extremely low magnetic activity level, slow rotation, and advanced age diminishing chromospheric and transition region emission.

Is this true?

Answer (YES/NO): NO